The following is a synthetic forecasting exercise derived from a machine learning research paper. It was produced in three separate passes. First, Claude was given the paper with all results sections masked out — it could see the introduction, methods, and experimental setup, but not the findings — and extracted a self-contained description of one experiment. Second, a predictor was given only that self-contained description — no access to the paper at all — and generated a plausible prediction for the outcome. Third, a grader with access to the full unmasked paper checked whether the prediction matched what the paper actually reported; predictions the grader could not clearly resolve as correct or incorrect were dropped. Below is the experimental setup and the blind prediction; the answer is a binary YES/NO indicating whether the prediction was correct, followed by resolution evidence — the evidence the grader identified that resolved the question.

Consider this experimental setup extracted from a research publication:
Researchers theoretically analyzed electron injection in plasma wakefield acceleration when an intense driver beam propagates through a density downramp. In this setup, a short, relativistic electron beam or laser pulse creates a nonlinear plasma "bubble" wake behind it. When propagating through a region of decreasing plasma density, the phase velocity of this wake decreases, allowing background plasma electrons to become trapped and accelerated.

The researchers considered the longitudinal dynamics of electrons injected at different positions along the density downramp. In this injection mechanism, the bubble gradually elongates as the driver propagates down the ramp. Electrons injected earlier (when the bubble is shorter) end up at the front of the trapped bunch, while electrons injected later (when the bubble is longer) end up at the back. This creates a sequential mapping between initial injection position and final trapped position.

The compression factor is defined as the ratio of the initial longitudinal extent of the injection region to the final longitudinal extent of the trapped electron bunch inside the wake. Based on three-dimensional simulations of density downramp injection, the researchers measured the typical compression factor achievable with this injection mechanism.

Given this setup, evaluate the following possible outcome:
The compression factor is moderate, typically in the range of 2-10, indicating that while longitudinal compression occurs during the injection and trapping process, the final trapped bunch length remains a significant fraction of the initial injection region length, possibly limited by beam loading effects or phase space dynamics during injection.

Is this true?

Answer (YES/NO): NO